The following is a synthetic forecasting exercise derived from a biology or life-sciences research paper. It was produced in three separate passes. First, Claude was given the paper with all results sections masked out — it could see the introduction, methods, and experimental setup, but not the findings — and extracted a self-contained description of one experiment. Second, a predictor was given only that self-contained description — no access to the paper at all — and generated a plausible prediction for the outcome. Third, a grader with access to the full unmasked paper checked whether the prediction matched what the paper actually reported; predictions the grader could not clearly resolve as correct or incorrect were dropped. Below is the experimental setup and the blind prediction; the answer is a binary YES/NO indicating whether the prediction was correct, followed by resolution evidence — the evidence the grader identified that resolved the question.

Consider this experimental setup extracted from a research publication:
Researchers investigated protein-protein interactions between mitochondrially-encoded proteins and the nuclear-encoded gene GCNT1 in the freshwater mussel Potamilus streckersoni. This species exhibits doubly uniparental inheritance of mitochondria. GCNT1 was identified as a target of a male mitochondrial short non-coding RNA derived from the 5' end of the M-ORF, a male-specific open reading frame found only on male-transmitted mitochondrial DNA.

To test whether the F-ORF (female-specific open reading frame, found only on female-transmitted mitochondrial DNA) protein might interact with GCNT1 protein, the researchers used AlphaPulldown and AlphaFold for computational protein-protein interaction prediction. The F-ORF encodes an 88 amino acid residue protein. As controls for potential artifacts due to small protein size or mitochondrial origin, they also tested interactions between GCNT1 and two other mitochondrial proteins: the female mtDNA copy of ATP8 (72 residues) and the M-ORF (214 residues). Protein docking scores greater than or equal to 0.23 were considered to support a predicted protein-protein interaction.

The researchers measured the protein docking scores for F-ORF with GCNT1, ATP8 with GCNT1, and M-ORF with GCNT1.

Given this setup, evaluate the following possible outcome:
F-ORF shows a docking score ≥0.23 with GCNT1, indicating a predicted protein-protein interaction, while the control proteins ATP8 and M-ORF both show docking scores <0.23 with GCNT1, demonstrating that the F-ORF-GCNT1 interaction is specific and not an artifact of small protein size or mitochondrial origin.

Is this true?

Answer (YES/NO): NO